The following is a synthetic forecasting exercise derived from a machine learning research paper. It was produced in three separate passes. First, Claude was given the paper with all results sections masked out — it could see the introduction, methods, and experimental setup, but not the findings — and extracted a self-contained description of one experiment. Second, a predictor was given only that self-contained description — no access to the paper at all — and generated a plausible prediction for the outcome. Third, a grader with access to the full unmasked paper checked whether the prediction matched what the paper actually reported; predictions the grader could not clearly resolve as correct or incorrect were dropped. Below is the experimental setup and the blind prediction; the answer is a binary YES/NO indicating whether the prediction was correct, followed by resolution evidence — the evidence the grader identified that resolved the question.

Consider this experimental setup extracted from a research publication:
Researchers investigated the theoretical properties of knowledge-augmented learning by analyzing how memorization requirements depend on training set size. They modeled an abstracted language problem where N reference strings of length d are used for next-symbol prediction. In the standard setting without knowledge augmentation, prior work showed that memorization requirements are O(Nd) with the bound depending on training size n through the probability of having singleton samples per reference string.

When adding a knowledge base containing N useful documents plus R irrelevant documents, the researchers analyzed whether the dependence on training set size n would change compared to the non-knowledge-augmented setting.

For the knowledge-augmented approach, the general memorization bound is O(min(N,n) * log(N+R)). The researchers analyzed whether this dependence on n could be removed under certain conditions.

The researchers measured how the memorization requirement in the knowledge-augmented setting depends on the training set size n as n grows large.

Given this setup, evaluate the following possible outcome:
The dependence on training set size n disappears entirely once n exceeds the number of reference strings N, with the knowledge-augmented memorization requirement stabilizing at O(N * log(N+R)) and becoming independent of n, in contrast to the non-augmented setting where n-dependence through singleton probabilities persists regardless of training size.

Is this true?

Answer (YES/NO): YES